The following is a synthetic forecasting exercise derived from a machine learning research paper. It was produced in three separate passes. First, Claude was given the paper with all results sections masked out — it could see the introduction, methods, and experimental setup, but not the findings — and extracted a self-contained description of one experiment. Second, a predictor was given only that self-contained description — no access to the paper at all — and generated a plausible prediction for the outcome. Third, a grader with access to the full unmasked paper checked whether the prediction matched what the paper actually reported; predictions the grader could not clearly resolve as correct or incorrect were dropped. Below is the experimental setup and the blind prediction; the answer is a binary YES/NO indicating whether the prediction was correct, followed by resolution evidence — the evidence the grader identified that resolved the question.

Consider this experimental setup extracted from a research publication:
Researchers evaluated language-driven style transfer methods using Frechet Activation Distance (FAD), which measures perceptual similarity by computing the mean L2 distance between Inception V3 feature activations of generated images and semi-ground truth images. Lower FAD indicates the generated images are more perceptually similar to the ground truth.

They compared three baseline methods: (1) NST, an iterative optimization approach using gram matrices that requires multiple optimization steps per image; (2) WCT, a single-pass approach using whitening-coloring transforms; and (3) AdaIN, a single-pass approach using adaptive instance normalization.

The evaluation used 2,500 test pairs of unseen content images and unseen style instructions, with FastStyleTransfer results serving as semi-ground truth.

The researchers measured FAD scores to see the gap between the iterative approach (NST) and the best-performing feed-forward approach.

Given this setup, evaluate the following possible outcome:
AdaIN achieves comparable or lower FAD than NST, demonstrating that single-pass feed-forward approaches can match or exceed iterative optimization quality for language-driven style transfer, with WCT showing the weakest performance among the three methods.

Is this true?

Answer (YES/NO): NO